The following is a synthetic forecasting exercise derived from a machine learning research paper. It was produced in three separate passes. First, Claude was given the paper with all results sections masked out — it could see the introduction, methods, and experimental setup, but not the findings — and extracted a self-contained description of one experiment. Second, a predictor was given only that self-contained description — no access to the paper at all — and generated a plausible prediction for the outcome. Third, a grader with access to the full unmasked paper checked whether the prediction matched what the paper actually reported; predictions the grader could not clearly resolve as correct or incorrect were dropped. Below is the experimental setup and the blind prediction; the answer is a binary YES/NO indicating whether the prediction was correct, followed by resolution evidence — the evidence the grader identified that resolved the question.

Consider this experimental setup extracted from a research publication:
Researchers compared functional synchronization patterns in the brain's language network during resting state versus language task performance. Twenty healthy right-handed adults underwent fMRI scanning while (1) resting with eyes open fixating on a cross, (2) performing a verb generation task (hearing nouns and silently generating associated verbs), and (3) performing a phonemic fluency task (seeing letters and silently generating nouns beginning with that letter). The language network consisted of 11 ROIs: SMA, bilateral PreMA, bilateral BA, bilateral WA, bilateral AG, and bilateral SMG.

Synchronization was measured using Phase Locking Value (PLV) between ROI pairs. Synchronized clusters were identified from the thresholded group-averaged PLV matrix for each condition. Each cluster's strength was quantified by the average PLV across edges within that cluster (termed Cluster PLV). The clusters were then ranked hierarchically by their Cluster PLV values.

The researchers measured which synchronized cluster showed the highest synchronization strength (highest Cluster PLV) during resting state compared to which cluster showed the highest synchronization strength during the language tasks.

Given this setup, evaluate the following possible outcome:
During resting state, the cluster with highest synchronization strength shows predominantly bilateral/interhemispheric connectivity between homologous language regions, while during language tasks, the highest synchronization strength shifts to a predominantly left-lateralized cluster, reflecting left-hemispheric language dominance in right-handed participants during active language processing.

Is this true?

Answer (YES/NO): YES